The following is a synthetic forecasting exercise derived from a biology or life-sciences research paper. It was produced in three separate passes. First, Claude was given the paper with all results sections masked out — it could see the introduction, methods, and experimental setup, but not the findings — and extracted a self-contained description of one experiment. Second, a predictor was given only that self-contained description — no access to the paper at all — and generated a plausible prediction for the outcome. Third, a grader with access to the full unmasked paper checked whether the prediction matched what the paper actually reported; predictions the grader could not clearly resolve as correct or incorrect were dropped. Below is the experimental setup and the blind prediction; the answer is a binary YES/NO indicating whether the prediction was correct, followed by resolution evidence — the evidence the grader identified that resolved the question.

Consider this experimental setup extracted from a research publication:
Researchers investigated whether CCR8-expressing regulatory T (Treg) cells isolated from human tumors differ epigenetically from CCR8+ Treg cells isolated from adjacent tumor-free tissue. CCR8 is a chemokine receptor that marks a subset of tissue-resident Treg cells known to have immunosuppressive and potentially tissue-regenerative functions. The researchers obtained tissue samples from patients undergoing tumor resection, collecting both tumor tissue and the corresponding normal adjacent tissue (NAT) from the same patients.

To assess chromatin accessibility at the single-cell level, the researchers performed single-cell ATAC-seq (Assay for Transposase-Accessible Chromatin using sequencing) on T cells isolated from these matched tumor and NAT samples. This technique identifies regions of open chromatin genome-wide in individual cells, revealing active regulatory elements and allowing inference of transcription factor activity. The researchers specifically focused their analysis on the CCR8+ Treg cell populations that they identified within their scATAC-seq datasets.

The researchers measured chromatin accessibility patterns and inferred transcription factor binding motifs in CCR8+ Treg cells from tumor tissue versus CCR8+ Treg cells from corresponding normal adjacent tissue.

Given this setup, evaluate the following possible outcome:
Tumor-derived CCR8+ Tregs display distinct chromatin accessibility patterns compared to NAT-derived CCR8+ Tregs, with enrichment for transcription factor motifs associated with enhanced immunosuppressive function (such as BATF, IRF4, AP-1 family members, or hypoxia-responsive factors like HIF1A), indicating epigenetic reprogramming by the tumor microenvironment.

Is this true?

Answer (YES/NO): NO